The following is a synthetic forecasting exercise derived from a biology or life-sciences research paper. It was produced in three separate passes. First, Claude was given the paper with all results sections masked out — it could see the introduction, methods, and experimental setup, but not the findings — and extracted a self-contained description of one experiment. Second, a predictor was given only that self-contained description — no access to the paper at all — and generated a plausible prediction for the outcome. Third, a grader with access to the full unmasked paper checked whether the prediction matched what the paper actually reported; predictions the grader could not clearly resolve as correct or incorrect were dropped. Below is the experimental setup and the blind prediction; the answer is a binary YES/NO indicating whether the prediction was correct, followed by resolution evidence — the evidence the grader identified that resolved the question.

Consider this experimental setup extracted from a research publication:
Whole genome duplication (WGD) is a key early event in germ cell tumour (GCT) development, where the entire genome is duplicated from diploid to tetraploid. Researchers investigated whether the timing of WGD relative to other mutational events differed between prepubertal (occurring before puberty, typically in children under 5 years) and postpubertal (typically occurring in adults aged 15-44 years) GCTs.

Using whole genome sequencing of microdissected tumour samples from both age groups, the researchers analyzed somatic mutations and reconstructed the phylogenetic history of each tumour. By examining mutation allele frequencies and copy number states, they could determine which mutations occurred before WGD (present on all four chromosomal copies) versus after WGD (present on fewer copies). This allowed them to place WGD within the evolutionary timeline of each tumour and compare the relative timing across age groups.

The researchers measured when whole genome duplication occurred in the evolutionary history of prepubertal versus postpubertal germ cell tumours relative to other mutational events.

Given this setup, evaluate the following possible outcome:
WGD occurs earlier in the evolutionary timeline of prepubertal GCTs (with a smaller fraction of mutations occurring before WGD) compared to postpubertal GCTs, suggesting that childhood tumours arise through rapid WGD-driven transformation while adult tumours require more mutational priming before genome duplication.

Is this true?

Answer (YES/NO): NO